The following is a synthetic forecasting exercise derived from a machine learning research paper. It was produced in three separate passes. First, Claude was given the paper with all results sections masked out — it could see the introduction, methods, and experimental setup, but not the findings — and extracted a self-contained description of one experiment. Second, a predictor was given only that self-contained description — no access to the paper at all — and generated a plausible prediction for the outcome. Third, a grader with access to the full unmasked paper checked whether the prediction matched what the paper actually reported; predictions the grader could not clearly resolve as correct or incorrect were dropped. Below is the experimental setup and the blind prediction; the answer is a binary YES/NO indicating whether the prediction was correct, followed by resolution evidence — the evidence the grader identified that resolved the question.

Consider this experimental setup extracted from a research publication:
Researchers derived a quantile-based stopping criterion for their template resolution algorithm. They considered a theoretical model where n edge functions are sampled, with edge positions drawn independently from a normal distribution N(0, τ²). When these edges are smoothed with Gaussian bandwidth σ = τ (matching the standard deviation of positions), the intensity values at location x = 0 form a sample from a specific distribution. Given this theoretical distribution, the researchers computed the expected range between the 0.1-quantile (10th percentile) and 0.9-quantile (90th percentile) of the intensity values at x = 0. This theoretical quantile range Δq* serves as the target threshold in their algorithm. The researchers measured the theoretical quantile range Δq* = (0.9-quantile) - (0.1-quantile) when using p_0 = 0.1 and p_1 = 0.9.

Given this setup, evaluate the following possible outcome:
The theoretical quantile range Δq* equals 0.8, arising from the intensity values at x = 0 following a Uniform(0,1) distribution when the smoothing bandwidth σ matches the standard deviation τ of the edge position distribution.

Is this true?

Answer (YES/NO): YES